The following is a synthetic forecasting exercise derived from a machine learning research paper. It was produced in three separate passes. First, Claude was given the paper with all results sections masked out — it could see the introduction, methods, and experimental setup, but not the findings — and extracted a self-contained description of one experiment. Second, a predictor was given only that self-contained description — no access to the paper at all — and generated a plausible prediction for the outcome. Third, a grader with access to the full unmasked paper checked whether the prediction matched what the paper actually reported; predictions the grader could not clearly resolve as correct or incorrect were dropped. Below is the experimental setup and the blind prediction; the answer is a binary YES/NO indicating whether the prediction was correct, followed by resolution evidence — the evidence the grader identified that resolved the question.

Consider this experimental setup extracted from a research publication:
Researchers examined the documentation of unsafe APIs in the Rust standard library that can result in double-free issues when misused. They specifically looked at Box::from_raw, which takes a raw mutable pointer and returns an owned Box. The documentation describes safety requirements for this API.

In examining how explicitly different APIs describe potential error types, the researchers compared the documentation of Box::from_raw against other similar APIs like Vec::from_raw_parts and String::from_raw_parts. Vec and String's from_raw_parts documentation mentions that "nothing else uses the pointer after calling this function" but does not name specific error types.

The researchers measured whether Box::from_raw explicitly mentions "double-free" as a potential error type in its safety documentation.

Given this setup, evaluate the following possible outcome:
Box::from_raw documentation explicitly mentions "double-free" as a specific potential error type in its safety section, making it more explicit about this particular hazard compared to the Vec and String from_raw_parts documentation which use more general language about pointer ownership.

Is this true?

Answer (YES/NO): YES